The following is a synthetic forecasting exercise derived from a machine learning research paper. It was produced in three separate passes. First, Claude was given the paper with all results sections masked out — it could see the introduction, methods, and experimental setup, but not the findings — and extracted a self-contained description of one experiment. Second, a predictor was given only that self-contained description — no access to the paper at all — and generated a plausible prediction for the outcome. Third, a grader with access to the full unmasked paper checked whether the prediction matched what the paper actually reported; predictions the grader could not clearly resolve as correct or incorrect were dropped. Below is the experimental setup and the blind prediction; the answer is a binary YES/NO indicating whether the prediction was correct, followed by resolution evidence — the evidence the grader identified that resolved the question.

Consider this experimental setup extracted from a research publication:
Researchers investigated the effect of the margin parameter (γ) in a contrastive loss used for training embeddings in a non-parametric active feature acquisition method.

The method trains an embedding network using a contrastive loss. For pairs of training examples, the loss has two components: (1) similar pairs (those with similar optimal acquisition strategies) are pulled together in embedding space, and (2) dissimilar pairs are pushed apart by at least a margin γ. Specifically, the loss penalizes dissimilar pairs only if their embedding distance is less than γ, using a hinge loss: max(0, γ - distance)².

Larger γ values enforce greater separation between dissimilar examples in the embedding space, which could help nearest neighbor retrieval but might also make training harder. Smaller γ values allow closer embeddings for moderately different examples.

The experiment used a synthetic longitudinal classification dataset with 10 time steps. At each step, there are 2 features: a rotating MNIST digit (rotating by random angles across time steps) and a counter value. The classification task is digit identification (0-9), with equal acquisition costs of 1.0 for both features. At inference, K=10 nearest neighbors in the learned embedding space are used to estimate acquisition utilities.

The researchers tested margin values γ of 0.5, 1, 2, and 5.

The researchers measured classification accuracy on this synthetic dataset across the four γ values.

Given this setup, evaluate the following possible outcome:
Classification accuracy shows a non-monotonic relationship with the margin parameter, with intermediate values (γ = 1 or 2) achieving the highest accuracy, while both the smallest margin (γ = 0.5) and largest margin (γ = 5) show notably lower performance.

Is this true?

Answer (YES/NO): NO